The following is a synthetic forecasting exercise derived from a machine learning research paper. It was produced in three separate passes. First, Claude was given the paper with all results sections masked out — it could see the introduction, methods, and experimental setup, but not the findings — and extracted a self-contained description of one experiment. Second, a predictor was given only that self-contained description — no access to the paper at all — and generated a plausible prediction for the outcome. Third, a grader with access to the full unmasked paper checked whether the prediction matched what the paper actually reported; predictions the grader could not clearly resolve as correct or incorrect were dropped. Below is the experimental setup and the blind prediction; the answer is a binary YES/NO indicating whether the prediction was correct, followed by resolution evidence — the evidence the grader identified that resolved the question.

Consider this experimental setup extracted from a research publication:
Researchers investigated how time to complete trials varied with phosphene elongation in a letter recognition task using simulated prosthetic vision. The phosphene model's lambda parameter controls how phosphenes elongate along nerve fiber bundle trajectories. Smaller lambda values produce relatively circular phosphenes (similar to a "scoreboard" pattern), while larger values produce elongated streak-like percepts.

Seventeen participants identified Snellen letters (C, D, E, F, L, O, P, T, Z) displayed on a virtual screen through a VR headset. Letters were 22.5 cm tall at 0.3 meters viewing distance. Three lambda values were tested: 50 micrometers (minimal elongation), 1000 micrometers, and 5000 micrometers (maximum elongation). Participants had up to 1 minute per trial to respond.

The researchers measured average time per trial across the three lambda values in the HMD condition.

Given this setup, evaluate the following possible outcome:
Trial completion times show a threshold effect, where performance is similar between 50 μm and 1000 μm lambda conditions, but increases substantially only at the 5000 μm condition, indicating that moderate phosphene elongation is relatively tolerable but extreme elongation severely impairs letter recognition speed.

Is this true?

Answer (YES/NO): NO